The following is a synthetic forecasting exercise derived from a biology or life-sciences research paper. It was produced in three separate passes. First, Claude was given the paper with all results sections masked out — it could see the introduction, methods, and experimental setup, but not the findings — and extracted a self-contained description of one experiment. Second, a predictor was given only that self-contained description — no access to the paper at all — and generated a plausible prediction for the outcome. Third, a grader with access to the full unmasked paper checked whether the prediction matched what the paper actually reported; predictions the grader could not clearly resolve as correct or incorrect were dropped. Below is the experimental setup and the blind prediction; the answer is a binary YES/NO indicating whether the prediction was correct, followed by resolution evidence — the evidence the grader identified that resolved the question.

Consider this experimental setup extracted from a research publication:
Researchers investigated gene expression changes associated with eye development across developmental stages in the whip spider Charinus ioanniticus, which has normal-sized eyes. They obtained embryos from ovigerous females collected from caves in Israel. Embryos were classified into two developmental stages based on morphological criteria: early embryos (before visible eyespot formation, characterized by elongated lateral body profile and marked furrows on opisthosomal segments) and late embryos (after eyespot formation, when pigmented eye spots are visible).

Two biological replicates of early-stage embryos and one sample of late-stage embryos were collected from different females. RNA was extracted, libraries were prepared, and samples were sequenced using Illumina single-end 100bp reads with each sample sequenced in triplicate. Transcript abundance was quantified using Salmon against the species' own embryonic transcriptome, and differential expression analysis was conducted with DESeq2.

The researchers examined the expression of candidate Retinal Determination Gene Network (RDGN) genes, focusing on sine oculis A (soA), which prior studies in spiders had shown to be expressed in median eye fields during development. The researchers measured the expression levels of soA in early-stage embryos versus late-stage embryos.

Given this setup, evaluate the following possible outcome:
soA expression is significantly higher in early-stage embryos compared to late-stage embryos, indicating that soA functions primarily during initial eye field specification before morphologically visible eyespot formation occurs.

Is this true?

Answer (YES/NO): NO